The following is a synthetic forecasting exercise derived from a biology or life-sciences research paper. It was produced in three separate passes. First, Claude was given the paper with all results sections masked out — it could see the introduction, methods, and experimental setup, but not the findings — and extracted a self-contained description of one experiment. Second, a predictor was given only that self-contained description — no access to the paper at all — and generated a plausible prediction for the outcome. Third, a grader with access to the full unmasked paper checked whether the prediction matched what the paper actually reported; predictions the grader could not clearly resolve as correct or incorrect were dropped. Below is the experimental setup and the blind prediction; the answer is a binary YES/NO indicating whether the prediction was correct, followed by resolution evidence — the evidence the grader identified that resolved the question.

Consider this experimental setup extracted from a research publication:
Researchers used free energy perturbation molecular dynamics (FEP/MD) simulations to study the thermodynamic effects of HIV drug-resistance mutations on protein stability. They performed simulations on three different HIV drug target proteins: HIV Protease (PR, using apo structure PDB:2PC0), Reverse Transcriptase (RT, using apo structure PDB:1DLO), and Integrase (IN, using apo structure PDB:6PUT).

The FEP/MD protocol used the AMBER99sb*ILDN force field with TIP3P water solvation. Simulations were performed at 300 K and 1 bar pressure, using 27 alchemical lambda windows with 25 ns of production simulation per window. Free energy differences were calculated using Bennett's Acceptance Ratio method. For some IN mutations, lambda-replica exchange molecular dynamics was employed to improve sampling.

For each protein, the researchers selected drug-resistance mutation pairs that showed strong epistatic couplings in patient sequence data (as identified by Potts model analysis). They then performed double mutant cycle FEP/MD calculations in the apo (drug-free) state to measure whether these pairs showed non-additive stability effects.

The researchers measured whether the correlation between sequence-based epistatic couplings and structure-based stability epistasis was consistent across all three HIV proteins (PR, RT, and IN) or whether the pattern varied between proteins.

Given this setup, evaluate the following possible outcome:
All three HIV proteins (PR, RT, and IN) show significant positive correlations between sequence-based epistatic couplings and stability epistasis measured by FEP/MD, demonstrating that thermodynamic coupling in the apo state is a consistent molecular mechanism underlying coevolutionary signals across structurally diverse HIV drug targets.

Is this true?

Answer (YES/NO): NO